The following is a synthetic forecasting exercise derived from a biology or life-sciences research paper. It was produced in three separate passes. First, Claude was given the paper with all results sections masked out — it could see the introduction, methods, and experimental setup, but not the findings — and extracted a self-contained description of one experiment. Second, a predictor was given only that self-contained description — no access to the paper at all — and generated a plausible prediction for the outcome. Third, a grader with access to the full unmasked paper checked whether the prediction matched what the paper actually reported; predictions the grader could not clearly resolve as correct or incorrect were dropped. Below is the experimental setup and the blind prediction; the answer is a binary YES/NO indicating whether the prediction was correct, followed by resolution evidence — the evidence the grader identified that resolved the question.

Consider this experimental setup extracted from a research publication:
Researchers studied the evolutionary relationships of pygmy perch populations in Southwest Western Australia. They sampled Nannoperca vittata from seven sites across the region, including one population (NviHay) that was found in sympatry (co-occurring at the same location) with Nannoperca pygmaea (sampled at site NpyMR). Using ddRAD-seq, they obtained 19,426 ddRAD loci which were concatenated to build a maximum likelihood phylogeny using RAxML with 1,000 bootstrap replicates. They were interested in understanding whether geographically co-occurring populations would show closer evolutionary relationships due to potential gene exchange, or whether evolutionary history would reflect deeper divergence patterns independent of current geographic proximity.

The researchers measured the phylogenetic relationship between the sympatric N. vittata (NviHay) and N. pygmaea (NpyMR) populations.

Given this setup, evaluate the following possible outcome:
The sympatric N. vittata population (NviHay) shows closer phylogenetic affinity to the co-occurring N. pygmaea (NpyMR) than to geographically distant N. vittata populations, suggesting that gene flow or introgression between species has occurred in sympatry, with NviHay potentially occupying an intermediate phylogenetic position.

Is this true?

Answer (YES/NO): NO